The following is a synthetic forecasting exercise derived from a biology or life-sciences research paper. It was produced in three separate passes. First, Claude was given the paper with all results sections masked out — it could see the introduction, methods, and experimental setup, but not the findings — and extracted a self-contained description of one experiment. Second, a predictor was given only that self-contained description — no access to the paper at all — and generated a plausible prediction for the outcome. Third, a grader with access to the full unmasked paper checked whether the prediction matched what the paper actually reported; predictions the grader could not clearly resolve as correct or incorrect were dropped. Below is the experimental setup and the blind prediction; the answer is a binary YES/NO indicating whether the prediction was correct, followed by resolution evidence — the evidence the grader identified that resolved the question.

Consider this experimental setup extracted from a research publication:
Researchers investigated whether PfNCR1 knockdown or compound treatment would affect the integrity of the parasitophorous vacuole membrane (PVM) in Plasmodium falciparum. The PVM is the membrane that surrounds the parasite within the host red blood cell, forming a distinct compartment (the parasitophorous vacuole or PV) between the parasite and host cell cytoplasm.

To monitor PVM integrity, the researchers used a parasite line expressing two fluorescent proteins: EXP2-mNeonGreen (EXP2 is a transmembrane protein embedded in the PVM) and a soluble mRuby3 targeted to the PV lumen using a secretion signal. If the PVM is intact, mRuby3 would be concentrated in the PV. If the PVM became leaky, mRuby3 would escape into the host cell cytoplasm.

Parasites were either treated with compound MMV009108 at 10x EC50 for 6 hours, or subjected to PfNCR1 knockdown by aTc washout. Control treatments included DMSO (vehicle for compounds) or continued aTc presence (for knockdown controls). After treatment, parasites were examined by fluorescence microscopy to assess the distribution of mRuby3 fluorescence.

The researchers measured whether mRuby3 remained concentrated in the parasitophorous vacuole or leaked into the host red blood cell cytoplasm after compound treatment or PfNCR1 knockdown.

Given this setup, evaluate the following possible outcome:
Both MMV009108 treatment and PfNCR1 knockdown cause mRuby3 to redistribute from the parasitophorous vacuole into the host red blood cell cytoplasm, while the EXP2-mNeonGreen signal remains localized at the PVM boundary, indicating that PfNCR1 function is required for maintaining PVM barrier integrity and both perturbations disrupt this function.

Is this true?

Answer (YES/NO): NO